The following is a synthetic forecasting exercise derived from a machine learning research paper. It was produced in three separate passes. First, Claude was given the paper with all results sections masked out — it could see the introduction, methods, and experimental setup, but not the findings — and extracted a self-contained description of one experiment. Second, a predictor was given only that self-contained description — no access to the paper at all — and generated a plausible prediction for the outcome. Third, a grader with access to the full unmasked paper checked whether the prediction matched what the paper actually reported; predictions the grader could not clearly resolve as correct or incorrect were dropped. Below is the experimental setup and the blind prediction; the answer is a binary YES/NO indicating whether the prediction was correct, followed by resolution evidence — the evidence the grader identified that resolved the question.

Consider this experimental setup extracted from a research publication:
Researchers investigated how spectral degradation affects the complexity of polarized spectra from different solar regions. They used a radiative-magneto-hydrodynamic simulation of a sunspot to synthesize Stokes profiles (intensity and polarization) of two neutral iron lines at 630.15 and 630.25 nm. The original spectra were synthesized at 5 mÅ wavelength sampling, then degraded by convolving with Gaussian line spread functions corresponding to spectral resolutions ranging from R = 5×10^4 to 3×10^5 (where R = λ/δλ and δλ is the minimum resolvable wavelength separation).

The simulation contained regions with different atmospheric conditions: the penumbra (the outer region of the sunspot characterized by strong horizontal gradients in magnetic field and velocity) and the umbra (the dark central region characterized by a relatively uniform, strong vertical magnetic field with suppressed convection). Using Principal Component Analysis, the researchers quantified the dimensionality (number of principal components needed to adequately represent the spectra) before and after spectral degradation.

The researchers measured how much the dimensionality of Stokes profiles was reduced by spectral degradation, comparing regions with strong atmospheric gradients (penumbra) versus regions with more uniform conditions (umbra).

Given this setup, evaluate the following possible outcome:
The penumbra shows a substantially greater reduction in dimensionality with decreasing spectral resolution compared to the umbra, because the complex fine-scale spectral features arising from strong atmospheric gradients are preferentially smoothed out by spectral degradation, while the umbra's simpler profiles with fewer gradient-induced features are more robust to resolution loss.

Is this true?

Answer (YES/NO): YES